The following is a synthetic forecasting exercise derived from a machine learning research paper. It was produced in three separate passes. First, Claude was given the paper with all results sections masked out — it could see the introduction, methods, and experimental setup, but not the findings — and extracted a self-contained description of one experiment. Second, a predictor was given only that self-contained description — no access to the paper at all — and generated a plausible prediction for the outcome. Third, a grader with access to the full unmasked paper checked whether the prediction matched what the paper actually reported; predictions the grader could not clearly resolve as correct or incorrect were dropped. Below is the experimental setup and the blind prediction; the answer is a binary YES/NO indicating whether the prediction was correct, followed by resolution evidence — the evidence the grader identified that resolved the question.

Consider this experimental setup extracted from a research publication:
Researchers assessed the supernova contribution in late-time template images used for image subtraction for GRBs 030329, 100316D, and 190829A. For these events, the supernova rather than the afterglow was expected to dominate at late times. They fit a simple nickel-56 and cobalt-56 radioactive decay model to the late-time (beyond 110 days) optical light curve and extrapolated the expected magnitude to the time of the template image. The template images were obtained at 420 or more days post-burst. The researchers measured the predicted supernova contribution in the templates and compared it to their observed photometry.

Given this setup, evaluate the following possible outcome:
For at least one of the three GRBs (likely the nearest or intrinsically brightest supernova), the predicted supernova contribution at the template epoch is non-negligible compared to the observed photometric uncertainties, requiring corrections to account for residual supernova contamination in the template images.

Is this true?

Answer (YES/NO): NO